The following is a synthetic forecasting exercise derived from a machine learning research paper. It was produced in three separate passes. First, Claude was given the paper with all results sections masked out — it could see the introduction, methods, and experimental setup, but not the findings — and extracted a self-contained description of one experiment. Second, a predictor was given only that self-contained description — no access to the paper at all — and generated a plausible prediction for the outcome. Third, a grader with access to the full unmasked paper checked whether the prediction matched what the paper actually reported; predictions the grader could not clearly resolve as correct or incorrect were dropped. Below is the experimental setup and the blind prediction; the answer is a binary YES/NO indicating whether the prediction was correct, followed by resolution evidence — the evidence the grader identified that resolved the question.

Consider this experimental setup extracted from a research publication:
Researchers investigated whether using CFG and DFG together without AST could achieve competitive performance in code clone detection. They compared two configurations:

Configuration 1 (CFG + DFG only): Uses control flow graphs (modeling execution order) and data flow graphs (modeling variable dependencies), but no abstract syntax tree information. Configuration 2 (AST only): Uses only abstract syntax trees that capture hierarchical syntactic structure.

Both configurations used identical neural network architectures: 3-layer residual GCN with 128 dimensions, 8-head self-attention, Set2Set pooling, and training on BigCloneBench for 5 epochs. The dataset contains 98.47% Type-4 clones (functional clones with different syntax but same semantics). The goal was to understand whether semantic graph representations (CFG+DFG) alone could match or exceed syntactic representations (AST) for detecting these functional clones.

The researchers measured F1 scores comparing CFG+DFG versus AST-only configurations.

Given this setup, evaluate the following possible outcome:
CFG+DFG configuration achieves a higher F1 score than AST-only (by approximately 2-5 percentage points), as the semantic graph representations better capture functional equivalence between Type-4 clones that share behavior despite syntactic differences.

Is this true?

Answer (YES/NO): NO